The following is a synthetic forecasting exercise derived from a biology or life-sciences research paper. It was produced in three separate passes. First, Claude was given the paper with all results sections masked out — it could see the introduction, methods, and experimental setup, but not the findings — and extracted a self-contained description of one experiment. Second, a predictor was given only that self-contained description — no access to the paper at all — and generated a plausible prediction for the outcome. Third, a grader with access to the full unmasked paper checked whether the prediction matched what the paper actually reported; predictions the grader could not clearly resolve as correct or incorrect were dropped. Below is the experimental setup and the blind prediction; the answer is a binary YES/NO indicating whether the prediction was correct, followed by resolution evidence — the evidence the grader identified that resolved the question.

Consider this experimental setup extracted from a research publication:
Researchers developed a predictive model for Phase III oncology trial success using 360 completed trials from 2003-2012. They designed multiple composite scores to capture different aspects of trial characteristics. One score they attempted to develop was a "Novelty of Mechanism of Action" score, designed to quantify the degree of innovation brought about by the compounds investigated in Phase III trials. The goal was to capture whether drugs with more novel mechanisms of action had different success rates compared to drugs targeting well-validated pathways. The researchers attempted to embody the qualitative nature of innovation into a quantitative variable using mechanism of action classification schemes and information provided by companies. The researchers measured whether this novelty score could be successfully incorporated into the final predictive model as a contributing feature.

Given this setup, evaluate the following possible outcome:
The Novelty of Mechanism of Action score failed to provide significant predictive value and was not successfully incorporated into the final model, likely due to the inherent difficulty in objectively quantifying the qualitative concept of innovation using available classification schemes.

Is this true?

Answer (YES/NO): YES